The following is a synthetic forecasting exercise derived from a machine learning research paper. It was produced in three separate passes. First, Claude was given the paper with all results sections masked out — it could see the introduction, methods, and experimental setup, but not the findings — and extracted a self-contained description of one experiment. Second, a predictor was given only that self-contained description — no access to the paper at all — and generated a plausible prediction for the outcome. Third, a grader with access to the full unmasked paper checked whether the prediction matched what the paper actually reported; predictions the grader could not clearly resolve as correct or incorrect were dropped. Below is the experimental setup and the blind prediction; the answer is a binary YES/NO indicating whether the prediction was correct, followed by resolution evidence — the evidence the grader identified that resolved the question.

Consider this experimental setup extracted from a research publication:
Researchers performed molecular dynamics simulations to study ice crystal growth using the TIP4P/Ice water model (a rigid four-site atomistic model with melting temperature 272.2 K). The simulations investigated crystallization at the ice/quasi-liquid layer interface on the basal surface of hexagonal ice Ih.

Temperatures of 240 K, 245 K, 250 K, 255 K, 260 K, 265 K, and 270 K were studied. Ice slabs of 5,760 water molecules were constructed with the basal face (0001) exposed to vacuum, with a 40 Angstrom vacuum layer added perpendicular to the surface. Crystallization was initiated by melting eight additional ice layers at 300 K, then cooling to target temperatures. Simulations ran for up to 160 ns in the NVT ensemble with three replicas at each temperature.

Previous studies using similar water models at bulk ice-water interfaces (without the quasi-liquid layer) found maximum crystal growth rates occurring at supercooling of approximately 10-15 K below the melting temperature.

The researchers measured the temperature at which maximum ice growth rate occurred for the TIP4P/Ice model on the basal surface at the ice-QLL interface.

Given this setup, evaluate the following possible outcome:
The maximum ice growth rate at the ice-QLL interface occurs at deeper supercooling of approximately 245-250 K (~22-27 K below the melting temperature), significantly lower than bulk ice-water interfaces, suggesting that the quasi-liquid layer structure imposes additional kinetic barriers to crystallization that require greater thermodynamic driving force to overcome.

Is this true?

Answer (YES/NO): NO